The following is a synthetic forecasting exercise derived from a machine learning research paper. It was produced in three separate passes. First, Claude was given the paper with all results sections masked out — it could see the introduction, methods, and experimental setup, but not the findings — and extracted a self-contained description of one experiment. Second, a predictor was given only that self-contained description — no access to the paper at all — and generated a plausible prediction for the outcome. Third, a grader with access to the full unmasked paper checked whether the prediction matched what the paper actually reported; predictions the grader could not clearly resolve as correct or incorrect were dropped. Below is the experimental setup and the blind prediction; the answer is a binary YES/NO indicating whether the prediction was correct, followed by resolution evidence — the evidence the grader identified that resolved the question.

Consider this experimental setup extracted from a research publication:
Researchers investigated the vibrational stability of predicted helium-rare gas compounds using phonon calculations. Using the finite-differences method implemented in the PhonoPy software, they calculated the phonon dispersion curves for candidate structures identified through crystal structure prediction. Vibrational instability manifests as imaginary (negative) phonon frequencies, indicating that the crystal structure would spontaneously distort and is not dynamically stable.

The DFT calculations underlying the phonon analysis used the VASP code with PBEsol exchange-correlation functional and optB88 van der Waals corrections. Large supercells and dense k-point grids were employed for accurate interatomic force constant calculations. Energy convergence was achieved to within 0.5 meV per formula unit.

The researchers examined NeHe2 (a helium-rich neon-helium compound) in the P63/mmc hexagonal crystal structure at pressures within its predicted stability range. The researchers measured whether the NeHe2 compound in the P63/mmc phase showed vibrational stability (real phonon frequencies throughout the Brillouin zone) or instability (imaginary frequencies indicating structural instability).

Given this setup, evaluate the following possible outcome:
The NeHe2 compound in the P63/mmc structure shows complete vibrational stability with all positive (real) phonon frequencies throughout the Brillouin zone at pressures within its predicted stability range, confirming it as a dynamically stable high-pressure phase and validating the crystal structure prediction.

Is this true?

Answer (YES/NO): YES